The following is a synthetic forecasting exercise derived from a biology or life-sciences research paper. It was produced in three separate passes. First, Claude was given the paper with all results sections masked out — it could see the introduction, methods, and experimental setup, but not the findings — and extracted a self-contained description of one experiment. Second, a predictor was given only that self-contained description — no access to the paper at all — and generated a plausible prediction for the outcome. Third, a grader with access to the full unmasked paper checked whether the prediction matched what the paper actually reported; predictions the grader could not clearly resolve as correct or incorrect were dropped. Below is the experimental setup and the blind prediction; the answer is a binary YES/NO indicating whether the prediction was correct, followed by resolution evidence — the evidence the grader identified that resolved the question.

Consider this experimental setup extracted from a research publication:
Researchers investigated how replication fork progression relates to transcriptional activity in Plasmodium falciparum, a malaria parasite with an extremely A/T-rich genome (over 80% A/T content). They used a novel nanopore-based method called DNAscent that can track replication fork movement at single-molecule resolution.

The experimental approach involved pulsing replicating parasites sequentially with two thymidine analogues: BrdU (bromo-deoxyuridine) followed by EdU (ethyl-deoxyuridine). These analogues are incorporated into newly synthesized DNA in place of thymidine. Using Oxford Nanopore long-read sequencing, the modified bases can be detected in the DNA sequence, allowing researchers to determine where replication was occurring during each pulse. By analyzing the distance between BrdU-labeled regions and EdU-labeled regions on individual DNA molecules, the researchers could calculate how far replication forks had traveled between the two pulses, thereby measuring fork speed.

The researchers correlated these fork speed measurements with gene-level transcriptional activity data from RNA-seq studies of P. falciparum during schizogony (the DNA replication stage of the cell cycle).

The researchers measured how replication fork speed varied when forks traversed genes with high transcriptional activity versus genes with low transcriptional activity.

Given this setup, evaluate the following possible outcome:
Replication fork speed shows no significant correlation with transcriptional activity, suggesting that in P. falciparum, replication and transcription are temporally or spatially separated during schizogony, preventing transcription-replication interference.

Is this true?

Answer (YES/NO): NO